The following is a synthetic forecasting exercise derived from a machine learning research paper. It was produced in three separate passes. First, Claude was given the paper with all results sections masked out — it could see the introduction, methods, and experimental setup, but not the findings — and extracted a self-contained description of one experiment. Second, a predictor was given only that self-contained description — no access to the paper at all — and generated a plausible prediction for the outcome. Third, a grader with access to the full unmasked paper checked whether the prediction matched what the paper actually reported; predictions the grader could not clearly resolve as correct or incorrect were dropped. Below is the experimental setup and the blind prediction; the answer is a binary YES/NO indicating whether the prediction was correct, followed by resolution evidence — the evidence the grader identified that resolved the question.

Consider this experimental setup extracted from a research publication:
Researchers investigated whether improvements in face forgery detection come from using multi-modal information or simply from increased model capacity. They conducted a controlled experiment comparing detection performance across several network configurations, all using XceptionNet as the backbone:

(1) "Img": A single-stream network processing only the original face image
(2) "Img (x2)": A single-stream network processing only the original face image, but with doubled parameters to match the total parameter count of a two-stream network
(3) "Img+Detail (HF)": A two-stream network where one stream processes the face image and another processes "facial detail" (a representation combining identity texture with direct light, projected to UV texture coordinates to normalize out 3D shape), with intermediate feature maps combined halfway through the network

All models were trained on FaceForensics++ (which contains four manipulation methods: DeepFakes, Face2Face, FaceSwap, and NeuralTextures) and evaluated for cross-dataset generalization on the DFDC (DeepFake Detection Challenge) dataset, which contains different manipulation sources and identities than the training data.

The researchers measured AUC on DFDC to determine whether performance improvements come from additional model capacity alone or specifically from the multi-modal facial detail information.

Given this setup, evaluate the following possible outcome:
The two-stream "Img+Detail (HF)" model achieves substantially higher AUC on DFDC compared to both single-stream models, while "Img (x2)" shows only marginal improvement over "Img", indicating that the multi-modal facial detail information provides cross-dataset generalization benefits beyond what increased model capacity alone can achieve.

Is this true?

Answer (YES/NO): YES